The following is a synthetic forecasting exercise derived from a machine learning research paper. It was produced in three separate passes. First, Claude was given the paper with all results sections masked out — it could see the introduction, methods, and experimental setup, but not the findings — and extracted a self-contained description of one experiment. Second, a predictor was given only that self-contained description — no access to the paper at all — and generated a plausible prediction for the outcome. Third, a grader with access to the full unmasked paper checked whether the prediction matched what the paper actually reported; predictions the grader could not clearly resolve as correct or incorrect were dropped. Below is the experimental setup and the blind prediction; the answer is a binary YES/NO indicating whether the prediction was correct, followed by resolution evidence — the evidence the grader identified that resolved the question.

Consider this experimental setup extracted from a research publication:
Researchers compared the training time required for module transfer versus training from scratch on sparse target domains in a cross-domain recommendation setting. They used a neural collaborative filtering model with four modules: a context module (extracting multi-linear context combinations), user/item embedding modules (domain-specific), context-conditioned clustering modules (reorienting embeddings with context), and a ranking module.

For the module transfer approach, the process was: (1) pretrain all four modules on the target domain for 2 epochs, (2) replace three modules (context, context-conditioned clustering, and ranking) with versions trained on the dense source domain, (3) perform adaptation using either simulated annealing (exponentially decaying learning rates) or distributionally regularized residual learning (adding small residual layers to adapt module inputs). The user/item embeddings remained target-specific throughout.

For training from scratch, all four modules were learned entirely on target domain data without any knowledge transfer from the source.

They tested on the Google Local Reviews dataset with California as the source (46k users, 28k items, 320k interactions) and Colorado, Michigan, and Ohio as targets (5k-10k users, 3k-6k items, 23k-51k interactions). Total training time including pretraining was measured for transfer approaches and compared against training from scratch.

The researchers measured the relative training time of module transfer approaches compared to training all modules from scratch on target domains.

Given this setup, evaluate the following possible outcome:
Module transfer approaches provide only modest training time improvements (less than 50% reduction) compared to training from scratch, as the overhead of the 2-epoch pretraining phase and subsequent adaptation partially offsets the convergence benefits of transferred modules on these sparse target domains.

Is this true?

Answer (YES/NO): NO